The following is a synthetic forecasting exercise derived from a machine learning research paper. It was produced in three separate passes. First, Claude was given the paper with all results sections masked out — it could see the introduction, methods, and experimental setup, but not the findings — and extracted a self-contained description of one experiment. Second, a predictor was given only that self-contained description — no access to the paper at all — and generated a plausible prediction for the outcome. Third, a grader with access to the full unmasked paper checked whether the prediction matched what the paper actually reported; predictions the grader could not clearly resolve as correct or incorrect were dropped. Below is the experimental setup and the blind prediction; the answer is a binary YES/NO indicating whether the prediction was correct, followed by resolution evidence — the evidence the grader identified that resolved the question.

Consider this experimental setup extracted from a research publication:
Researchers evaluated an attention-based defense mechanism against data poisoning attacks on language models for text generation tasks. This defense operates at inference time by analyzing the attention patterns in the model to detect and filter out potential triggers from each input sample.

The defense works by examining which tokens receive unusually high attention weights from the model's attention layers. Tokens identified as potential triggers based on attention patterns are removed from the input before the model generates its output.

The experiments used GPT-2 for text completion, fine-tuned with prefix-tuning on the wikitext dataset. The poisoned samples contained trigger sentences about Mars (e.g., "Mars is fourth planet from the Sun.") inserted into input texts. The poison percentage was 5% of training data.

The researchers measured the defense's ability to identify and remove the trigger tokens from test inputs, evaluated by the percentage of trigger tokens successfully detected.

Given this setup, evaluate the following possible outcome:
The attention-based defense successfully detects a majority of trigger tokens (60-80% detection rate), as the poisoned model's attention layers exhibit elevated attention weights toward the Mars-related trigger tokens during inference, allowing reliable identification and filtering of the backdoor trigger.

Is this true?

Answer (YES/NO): NO